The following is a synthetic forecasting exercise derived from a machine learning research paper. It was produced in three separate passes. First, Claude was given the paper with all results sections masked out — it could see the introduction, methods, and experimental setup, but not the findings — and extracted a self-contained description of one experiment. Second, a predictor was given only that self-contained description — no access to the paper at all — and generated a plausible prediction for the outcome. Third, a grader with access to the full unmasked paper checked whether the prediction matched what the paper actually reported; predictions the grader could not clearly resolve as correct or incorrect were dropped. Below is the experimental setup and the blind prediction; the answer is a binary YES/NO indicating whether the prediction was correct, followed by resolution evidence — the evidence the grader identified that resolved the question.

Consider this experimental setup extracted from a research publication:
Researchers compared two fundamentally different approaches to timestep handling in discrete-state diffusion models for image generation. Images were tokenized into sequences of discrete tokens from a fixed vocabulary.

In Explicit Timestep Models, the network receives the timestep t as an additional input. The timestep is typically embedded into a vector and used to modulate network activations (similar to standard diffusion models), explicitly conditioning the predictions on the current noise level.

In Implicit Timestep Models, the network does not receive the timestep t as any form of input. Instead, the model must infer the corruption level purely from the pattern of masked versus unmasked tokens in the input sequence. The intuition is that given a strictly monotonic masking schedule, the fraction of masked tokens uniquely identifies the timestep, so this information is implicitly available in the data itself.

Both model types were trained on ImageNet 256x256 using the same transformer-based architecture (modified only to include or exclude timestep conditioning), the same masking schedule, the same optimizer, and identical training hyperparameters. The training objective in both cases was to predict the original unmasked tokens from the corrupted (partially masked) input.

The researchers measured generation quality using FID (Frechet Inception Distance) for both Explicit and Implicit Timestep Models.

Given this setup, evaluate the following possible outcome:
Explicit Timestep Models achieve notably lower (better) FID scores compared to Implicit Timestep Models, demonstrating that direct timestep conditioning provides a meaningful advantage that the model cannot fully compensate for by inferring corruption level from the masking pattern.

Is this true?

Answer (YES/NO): NO